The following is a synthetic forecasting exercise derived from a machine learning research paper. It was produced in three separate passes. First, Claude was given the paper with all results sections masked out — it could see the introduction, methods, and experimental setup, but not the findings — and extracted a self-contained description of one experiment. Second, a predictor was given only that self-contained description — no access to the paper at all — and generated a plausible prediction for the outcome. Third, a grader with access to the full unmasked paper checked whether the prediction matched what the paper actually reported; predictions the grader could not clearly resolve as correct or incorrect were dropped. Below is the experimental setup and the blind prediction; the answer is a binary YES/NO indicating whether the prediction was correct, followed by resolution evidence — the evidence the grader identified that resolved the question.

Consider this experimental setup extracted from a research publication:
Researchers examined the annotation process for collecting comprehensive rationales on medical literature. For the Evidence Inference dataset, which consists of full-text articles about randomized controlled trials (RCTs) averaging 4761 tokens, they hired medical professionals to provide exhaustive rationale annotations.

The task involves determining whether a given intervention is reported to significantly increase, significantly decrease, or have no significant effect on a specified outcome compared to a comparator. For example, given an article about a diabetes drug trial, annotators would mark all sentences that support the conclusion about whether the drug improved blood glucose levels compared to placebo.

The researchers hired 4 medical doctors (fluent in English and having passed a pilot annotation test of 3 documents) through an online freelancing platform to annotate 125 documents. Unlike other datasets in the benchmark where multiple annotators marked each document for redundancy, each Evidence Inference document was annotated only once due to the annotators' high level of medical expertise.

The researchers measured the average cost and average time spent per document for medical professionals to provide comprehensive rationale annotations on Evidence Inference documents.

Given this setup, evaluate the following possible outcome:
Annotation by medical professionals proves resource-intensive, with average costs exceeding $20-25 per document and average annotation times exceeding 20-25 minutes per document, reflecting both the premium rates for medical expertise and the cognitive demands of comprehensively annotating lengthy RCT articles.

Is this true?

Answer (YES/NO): NO